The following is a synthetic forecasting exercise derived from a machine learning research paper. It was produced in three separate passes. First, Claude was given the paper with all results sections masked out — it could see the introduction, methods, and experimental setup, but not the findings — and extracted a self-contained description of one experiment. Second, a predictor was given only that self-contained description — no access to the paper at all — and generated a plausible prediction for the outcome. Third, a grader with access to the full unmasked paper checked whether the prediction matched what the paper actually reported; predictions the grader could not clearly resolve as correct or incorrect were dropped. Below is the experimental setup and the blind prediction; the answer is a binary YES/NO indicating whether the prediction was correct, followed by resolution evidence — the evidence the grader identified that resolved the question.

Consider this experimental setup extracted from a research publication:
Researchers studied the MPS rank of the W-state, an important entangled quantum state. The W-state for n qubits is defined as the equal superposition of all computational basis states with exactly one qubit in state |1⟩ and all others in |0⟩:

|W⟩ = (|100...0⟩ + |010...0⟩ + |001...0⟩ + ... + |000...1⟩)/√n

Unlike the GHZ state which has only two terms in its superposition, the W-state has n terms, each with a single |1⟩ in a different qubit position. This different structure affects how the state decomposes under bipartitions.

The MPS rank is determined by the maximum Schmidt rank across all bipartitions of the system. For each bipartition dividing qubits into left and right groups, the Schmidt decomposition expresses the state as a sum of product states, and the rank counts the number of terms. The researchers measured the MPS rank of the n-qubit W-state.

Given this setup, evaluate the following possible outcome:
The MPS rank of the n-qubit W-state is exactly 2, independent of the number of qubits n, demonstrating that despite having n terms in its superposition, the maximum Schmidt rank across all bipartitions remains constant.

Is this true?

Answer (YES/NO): YES